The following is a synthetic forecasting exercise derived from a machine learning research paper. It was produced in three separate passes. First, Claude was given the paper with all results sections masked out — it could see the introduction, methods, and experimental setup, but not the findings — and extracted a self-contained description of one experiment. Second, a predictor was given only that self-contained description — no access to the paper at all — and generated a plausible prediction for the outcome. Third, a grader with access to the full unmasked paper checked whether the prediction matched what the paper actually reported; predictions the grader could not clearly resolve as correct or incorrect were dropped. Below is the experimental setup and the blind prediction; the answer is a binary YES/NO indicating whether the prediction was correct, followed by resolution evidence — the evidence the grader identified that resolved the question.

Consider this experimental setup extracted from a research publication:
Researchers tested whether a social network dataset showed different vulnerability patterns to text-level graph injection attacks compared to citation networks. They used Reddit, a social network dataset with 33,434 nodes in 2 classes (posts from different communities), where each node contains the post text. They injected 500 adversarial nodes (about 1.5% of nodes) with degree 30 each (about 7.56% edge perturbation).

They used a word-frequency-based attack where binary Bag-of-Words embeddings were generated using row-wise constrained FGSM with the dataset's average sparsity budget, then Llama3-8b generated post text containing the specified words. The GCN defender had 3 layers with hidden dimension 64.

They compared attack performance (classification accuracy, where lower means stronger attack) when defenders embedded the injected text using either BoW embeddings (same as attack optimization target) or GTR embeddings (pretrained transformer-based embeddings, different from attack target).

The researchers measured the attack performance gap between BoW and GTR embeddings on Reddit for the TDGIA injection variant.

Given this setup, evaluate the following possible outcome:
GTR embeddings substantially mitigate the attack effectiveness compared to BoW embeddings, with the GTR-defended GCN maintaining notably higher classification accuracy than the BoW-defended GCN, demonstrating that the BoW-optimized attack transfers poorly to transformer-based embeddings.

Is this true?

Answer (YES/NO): YES